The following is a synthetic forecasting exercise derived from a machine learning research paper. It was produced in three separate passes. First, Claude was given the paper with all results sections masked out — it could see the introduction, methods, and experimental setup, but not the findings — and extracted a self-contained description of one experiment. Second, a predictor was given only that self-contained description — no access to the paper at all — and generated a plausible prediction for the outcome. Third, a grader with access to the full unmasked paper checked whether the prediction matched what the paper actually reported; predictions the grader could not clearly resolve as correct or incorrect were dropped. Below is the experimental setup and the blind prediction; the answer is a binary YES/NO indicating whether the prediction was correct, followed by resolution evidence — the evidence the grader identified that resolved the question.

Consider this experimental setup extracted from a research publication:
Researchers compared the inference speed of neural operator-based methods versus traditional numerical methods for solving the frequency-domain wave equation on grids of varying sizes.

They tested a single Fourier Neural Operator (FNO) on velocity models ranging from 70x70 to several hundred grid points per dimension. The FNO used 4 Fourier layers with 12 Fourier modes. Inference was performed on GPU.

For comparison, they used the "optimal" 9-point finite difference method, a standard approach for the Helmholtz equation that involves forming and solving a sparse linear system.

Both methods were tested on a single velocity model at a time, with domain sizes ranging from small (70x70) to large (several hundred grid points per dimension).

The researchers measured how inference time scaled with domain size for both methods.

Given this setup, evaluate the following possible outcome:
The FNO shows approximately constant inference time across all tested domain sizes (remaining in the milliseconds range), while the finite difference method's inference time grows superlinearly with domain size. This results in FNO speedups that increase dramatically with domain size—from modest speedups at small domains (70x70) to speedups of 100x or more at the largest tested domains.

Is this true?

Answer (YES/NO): NO